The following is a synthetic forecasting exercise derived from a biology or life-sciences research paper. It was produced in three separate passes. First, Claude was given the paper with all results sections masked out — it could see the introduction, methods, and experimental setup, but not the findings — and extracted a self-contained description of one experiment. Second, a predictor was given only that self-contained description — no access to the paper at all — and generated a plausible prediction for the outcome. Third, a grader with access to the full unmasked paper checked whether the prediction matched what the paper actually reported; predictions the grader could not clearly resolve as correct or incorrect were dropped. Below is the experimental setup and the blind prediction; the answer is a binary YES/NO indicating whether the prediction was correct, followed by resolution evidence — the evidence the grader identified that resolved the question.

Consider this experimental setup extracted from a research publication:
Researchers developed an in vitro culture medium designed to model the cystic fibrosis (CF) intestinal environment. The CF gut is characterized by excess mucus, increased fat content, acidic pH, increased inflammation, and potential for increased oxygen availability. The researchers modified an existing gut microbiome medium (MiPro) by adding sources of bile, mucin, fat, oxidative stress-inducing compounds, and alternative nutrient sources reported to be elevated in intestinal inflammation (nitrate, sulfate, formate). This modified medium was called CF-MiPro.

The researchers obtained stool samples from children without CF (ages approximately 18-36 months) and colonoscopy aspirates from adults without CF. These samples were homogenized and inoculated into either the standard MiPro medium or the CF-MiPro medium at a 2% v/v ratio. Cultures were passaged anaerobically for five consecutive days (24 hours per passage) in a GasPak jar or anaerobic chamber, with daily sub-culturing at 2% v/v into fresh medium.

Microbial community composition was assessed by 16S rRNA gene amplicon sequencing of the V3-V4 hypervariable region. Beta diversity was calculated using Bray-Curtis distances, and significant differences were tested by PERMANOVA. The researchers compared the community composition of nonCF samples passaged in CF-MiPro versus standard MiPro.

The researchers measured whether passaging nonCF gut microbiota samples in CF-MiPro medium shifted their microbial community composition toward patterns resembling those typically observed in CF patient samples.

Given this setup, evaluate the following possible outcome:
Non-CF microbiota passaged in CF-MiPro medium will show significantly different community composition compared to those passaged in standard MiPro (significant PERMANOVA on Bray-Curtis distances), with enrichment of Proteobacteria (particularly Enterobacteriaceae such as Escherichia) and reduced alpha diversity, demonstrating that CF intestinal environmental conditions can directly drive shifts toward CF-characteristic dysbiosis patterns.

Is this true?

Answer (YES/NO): YES